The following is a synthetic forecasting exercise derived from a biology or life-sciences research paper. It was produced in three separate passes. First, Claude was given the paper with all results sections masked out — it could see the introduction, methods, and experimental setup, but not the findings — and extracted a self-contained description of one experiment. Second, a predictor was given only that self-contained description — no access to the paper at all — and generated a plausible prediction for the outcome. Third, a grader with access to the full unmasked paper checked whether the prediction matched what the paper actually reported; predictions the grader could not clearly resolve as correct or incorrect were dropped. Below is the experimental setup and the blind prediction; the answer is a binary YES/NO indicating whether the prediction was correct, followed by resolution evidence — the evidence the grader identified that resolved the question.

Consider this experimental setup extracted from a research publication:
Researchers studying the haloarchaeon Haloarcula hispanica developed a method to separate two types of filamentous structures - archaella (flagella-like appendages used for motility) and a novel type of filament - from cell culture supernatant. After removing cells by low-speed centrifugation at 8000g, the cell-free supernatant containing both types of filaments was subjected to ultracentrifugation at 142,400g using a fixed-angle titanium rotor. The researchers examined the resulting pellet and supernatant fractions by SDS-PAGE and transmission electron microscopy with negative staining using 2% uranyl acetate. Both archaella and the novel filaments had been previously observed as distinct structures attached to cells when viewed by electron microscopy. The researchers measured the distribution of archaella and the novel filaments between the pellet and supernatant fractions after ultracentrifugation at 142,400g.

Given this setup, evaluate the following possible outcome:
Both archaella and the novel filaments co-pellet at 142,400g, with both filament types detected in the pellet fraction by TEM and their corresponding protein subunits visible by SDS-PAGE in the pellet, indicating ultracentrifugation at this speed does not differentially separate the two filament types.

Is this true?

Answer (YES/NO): NO